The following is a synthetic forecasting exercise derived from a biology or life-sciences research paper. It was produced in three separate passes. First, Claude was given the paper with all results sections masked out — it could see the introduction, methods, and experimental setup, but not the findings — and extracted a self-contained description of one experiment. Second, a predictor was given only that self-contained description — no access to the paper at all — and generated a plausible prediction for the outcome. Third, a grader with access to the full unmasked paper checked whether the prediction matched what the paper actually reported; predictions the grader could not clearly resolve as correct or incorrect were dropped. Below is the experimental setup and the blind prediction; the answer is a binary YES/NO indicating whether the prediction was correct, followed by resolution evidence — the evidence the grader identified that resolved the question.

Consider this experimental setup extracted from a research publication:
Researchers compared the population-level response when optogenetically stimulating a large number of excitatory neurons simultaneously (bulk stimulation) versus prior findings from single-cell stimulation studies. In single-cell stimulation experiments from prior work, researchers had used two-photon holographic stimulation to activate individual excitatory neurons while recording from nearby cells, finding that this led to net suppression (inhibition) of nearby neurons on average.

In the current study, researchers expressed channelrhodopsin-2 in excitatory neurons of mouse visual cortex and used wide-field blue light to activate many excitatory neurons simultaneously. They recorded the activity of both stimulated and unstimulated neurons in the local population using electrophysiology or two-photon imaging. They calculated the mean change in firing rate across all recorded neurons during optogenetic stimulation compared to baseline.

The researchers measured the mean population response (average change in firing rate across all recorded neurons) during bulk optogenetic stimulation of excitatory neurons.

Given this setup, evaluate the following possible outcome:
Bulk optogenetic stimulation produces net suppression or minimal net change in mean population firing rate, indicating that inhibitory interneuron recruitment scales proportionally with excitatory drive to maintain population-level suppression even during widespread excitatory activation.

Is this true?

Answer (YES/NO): NO